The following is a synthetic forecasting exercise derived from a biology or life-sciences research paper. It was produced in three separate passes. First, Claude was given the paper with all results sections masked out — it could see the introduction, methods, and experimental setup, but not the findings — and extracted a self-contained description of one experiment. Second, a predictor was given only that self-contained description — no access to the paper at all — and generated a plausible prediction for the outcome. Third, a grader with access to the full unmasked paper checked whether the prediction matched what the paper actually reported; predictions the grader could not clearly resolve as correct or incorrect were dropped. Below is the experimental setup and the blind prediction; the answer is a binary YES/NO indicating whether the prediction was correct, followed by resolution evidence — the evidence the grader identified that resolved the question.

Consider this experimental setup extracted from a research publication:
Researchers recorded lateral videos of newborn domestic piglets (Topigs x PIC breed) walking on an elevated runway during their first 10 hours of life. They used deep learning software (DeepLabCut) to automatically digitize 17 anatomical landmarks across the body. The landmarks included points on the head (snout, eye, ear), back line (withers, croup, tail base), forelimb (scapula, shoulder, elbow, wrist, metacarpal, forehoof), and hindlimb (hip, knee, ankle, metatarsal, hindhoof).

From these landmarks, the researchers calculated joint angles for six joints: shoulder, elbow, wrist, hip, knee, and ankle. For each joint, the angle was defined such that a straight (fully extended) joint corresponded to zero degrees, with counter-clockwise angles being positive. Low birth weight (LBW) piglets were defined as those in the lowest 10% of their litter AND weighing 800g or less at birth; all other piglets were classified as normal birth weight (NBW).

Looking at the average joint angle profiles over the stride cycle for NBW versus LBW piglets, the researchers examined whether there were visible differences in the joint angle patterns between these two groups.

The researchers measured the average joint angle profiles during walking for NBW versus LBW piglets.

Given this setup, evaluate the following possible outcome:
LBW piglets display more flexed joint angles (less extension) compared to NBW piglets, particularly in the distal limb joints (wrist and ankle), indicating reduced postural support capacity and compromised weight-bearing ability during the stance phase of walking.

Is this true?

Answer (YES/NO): NO